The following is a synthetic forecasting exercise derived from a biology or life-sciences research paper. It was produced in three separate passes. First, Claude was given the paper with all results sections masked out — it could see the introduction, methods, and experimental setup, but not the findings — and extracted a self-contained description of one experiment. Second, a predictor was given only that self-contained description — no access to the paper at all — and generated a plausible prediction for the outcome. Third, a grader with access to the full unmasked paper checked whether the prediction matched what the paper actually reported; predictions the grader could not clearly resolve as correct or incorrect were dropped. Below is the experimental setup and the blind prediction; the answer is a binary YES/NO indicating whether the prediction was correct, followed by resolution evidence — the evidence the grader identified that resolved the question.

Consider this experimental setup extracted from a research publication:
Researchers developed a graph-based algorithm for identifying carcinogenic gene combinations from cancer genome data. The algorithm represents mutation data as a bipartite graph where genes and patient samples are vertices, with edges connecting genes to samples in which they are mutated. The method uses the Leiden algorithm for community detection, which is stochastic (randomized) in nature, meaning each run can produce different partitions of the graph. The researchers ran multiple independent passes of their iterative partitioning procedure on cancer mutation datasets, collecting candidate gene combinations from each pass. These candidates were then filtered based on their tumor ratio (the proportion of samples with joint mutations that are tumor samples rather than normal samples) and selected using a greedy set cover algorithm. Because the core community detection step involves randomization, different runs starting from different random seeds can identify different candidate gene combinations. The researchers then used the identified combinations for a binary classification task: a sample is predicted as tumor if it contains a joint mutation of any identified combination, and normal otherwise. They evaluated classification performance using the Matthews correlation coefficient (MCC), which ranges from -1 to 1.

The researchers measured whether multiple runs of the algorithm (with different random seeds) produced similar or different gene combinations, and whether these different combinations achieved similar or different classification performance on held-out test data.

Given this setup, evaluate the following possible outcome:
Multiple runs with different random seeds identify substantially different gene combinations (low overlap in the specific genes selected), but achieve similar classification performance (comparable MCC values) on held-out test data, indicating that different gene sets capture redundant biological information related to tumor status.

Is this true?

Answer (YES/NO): YES